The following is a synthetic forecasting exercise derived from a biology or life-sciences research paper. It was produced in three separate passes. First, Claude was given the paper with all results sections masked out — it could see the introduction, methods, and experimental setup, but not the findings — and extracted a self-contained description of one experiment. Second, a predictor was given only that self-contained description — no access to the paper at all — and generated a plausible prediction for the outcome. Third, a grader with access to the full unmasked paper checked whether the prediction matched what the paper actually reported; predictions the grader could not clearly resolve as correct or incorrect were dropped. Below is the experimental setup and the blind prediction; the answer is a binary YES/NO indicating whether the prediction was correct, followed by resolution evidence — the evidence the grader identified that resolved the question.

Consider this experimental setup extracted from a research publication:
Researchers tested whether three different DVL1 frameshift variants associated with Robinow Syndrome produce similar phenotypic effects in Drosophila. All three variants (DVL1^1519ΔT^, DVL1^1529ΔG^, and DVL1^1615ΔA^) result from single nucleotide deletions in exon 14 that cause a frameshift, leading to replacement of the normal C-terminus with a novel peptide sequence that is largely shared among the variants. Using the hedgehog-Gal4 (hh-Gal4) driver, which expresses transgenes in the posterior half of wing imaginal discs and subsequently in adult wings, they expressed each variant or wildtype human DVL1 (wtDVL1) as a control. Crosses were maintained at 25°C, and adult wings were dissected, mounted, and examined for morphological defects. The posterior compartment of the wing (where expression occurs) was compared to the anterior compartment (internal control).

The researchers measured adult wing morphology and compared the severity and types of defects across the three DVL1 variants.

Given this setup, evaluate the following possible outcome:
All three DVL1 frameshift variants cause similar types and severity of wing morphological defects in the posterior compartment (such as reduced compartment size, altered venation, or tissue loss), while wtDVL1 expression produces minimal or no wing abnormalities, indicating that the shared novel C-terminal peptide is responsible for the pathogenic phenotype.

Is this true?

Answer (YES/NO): NO